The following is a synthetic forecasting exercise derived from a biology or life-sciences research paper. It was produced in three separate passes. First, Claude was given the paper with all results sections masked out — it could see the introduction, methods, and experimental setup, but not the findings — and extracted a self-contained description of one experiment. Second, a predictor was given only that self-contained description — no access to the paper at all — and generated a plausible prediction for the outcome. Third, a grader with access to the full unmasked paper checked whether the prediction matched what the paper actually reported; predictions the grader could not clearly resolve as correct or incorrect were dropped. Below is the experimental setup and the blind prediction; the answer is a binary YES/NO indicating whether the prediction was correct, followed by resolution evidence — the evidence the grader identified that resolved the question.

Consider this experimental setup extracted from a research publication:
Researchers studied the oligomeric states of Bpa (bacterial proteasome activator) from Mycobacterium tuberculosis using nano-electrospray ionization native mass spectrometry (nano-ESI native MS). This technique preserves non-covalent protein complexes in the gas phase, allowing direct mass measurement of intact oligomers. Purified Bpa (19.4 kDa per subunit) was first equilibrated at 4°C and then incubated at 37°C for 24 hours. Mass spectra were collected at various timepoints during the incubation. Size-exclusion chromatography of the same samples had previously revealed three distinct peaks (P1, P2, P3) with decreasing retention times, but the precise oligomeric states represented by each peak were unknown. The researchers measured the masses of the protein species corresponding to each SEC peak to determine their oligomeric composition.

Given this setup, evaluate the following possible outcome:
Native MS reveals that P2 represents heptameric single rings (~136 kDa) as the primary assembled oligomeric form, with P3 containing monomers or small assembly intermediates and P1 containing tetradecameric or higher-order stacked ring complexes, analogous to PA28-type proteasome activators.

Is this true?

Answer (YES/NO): NO